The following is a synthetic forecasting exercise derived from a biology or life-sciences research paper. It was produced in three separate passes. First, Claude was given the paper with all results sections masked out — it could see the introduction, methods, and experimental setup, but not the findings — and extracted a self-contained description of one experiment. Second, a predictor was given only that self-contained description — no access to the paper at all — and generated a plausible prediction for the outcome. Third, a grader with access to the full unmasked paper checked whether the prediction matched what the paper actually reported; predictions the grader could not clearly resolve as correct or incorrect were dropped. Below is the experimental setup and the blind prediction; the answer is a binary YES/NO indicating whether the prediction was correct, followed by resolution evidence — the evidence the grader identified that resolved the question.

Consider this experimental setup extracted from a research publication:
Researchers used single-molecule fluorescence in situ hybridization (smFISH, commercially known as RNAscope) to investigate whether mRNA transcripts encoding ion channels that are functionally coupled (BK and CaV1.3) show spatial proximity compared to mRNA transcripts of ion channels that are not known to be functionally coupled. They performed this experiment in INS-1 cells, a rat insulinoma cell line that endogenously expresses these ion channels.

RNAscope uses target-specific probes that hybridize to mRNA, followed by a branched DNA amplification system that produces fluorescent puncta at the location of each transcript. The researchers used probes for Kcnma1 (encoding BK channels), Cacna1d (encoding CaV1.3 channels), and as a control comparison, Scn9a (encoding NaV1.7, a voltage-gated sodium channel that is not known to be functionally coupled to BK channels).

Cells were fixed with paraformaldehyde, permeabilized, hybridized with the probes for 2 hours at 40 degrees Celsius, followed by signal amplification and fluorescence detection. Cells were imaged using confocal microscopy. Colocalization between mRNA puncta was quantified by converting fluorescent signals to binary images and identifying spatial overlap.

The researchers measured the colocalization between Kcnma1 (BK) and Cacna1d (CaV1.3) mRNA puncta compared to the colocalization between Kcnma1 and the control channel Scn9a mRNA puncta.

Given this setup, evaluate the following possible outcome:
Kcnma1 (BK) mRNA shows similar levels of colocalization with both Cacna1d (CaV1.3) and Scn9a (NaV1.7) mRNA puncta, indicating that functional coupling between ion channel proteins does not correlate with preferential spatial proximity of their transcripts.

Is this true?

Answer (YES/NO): NO